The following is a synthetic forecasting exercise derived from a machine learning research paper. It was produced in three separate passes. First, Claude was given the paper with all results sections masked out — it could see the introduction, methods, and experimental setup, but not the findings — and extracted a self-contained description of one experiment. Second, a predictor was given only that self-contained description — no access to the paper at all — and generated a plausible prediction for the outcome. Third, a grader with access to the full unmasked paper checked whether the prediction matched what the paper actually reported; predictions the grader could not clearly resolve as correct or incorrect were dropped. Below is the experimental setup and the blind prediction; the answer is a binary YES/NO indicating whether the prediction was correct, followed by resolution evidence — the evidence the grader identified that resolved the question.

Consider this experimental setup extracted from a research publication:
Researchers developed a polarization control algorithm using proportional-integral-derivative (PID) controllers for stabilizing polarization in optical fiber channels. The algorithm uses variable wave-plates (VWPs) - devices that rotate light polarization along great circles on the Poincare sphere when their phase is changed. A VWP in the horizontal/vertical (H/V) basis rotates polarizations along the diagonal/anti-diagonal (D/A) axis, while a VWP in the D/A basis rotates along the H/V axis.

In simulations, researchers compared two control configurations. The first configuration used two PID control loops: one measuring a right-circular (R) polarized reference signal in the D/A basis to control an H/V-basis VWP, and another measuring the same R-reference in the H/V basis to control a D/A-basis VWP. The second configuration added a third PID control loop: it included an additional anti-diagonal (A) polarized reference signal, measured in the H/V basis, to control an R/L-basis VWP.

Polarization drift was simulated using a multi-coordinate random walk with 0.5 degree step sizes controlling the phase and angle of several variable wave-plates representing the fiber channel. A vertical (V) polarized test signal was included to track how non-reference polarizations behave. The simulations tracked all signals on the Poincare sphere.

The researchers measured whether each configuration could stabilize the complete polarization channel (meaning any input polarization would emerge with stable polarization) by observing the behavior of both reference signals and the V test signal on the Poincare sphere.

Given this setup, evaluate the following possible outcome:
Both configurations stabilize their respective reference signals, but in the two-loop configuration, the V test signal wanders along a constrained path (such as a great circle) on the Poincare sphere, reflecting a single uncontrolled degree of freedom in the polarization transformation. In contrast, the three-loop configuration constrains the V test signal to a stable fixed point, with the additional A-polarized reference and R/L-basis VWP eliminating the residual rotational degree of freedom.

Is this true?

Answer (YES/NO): YES